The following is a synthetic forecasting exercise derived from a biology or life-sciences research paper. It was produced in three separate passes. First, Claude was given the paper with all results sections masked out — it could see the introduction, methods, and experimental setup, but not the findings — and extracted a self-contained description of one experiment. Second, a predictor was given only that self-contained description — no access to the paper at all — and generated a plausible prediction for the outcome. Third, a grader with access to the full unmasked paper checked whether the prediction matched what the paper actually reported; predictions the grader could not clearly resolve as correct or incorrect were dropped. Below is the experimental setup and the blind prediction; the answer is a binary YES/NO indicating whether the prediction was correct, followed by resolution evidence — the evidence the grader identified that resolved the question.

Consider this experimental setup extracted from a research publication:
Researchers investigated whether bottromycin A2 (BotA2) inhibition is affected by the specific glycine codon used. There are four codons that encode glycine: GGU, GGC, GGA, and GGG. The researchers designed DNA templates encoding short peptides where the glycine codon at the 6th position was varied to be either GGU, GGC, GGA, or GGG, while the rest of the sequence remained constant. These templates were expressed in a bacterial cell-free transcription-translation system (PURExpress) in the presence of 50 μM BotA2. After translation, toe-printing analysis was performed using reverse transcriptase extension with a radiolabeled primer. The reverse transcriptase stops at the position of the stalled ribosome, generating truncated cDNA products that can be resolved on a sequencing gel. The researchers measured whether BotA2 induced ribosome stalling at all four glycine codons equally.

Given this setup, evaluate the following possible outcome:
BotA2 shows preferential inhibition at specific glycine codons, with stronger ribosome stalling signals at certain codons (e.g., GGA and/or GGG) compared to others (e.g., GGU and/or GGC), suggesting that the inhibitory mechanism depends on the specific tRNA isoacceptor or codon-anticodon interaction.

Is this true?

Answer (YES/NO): NO